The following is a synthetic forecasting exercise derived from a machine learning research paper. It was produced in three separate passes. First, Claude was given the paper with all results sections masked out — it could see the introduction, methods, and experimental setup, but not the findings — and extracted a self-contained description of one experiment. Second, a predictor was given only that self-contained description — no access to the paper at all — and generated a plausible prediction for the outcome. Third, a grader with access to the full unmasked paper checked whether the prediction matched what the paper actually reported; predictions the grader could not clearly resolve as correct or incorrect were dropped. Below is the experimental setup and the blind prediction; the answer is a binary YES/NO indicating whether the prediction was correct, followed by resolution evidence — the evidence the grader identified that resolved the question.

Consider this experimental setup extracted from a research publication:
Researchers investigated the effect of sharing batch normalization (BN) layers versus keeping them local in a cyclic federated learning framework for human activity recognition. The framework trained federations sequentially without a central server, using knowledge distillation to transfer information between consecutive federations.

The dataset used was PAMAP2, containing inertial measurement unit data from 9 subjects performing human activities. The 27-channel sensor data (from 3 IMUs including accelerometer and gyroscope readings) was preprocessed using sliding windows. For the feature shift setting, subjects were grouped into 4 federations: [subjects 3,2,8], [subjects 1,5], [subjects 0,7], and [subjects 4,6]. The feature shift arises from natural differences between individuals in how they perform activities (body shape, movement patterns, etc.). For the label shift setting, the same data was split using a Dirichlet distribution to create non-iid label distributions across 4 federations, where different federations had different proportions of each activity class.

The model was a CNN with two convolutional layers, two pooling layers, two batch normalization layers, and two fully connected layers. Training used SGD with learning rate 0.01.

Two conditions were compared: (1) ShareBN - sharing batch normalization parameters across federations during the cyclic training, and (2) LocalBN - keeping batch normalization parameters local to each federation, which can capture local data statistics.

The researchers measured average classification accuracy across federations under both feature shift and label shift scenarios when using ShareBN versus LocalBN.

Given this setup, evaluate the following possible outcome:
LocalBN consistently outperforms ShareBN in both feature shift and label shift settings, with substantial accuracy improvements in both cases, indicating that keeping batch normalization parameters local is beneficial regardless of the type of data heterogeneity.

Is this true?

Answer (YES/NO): NO